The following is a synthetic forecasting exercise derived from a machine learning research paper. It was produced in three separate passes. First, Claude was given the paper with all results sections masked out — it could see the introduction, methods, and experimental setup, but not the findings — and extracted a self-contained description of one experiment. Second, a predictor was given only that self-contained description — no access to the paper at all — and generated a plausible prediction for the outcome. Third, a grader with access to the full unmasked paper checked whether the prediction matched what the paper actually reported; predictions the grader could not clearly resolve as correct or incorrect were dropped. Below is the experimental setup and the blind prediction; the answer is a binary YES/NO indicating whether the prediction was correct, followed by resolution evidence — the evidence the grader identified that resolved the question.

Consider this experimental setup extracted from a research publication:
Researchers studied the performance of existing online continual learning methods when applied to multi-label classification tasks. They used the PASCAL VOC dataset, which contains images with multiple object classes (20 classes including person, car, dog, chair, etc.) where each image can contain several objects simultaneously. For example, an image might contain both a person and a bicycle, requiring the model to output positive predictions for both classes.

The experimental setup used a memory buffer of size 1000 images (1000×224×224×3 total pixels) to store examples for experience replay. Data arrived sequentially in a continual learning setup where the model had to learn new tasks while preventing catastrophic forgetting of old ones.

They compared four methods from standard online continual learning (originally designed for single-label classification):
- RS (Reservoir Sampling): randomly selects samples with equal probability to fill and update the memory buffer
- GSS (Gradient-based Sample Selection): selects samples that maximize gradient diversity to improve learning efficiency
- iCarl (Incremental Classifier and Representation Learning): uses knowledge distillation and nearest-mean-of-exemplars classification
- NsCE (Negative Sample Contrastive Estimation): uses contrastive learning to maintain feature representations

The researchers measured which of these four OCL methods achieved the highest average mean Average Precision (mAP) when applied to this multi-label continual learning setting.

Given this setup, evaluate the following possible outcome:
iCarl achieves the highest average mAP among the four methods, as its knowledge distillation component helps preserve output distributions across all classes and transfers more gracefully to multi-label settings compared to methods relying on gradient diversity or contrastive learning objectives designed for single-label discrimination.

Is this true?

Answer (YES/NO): NO